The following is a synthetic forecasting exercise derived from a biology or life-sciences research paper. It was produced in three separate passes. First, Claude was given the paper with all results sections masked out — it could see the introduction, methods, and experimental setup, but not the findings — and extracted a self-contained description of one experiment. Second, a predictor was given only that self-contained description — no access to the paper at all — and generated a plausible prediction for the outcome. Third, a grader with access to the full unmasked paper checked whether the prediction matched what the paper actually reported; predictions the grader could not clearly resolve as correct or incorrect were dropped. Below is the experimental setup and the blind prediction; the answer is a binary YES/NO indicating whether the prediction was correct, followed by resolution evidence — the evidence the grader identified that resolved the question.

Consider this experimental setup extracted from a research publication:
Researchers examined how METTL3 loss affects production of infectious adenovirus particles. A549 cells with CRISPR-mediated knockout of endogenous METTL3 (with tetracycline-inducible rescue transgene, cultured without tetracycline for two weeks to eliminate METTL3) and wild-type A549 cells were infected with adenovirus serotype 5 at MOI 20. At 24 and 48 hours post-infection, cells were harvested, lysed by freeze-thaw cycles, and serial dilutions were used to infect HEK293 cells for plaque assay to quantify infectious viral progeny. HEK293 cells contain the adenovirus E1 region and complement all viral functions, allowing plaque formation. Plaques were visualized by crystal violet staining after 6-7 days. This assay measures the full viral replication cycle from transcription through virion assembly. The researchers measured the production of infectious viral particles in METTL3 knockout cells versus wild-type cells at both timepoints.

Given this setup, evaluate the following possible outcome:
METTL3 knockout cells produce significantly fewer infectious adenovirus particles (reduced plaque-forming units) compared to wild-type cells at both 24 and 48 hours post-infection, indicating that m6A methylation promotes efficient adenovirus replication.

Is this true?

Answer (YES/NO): YES